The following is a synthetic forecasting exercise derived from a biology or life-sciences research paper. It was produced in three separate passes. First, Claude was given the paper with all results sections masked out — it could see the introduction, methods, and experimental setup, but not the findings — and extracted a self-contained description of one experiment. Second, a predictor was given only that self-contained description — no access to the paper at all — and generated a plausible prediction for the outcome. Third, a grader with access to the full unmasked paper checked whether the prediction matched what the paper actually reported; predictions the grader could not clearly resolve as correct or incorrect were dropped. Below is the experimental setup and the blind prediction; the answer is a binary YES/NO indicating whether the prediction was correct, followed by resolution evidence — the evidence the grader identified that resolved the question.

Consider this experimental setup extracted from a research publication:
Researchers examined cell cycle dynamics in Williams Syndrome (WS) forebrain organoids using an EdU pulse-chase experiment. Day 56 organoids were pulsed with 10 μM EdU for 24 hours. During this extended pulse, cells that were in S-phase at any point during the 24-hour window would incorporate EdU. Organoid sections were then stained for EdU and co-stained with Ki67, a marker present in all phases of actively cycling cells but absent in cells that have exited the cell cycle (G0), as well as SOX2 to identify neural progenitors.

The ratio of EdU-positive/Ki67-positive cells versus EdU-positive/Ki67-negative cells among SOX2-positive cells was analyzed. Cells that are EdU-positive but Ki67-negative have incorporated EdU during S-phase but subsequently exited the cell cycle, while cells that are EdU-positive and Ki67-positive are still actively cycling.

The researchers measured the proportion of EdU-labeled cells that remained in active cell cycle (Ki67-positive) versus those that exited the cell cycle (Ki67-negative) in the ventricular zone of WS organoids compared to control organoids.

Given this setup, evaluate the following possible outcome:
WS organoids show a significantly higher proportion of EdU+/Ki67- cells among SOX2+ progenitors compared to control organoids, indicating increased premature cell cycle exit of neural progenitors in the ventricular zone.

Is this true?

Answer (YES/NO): NO